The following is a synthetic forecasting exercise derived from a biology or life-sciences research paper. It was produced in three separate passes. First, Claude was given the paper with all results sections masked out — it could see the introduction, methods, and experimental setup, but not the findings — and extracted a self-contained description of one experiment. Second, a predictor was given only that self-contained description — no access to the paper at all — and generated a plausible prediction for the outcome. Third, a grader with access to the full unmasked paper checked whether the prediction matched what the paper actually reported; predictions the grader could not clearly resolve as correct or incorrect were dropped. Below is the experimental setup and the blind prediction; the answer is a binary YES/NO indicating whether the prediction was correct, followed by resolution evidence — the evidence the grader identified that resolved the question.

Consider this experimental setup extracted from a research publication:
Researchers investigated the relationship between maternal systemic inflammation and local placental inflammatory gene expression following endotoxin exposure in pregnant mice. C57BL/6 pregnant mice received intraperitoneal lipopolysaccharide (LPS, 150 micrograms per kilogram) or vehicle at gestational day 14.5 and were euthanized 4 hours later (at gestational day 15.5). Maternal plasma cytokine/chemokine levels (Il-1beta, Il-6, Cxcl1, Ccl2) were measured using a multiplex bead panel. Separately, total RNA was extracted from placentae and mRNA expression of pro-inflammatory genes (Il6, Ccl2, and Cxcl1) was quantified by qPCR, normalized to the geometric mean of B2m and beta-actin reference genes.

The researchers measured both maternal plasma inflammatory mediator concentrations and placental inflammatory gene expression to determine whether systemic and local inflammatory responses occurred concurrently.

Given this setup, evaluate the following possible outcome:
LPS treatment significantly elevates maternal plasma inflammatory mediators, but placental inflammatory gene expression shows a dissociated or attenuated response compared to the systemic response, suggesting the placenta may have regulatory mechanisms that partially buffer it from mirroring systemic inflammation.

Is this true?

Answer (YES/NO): YES